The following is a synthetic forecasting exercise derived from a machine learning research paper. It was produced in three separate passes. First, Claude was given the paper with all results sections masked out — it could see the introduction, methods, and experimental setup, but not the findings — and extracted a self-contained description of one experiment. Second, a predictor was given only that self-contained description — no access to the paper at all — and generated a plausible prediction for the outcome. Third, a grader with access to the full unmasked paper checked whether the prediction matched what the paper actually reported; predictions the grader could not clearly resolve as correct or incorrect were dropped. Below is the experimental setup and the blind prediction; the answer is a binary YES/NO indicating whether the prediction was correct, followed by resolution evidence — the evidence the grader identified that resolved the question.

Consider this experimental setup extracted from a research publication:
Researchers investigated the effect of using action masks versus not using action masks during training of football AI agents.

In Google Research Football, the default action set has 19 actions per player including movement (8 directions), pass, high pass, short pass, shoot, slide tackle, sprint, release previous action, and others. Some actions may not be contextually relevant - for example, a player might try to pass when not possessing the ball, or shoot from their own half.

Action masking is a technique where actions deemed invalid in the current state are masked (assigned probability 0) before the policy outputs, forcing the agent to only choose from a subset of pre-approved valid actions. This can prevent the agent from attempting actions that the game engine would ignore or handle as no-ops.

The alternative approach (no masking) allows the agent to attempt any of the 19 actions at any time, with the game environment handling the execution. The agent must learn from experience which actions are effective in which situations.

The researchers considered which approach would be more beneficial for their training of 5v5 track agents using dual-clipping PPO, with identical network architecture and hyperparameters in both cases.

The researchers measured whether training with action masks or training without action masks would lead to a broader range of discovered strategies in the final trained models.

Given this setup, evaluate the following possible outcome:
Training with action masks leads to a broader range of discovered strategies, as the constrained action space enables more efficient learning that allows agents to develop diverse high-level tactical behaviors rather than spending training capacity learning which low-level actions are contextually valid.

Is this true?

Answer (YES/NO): NO